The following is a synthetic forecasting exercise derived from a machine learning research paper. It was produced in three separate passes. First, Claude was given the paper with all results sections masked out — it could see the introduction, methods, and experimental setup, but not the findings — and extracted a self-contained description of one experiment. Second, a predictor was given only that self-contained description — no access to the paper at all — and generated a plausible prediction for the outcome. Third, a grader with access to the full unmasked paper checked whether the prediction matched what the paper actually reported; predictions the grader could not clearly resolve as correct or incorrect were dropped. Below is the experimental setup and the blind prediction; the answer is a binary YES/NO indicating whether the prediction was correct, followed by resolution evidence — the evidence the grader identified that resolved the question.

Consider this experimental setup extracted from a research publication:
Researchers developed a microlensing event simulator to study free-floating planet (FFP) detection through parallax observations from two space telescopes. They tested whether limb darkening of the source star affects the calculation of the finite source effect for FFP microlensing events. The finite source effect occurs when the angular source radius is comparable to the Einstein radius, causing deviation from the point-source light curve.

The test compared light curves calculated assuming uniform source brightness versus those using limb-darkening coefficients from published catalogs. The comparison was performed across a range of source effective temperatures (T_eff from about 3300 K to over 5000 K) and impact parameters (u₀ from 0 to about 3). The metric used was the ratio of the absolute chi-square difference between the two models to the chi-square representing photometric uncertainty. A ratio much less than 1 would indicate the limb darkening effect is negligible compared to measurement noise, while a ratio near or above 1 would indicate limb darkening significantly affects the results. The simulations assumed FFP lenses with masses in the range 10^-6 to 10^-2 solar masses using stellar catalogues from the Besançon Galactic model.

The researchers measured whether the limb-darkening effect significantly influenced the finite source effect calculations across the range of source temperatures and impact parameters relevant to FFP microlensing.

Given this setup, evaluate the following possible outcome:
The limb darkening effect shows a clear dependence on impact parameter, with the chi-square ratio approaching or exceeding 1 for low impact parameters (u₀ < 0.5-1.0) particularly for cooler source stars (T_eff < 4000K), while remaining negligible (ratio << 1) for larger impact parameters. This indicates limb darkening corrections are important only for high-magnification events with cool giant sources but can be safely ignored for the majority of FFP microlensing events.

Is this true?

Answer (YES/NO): NO